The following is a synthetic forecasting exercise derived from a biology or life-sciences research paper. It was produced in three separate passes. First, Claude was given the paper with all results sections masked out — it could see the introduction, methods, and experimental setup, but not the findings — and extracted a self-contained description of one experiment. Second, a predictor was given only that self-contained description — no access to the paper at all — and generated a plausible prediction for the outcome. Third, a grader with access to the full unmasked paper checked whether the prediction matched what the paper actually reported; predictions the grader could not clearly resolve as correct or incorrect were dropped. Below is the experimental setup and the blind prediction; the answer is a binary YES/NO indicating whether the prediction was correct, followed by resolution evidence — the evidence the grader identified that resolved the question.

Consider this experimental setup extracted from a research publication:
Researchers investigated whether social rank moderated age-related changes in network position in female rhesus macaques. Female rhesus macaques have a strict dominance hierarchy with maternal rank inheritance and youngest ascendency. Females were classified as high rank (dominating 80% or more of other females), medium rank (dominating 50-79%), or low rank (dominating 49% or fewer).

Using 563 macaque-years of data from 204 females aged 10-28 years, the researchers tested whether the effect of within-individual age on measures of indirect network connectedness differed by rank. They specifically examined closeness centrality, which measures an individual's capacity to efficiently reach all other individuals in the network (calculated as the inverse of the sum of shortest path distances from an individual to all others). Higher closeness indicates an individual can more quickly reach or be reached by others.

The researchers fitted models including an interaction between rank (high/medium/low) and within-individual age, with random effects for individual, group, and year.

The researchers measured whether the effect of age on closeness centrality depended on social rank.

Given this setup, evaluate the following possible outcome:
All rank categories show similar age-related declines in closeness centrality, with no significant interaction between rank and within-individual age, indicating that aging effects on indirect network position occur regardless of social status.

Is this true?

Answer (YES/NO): YES